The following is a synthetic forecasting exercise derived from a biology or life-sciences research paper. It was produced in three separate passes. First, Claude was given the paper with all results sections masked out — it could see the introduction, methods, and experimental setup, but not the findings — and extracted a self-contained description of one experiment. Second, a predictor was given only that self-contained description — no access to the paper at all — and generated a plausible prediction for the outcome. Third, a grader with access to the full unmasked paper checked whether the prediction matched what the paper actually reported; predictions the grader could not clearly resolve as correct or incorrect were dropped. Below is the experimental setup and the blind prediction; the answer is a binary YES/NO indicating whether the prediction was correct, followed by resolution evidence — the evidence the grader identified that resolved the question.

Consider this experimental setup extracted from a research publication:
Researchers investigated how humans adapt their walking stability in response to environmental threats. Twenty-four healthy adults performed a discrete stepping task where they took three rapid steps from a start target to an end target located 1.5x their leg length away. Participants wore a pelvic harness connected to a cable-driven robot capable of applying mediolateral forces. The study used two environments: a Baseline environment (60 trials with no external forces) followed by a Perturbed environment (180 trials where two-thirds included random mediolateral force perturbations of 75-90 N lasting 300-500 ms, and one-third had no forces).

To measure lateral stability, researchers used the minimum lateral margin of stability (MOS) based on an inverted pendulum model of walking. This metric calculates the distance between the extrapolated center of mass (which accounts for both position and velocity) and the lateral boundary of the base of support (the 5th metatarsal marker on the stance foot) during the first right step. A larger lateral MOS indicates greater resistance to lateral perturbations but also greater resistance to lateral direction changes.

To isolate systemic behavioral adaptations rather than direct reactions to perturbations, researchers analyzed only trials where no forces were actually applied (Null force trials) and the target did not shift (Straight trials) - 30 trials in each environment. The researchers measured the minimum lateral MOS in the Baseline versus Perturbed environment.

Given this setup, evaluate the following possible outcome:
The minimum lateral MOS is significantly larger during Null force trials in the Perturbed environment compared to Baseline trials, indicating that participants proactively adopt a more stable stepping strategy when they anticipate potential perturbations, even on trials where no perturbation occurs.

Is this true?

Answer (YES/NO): YES